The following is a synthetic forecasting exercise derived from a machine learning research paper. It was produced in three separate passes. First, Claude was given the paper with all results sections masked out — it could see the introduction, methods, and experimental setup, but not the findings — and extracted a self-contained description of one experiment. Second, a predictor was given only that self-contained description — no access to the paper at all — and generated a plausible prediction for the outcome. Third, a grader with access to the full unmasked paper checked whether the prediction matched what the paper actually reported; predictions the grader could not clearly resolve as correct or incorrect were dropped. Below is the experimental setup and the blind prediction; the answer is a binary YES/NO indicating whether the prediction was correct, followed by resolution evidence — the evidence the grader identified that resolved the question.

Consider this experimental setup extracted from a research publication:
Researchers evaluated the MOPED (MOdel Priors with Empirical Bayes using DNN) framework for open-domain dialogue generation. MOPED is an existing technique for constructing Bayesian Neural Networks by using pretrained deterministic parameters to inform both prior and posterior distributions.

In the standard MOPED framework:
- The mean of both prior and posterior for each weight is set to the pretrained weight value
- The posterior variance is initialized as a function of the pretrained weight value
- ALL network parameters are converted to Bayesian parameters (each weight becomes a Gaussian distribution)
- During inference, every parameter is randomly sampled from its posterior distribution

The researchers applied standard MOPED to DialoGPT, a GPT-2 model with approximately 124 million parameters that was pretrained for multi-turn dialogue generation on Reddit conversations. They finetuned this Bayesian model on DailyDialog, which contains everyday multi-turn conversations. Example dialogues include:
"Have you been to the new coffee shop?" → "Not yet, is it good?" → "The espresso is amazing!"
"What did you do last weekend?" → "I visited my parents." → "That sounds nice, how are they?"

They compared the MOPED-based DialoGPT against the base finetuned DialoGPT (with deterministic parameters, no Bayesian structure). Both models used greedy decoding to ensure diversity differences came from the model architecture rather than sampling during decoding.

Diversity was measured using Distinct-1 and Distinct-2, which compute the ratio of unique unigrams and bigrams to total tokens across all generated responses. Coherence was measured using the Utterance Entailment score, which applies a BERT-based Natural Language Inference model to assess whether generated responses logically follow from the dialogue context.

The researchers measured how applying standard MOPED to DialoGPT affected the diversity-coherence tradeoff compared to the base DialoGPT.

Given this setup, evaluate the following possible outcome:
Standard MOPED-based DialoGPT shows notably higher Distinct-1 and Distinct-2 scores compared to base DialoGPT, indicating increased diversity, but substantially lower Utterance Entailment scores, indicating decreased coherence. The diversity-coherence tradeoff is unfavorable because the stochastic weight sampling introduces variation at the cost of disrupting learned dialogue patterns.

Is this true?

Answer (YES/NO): YES